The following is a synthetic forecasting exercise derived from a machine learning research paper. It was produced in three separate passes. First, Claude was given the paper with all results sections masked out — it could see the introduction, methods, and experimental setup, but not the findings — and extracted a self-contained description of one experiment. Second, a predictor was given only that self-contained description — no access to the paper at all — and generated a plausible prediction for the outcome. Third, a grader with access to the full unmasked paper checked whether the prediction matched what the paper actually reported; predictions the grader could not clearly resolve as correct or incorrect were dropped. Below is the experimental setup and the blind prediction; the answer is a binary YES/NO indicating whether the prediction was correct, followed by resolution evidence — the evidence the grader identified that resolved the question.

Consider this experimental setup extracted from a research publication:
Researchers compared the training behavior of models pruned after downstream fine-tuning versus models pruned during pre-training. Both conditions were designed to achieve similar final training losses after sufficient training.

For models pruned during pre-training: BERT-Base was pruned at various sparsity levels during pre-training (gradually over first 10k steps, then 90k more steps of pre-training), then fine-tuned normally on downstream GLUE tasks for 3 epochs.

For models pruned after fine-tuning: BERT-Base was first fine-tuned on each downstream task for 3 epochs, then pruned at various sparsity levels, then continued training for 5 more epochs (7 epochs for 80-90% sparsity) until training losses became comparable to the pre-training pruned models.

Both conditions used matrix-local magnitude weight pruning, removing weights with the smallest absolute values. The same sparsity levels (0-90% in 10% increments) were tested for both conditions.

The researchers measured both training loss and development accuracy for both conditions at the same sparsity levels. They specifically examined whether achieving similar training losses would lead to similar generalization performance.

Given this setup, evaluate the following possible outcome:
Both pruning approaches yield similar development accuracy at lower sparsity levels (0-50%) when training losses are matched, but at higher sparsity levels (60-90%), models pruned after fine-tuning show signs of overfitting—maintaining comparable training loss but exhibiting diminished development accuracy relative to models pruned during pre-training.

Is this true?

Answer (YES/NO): NO